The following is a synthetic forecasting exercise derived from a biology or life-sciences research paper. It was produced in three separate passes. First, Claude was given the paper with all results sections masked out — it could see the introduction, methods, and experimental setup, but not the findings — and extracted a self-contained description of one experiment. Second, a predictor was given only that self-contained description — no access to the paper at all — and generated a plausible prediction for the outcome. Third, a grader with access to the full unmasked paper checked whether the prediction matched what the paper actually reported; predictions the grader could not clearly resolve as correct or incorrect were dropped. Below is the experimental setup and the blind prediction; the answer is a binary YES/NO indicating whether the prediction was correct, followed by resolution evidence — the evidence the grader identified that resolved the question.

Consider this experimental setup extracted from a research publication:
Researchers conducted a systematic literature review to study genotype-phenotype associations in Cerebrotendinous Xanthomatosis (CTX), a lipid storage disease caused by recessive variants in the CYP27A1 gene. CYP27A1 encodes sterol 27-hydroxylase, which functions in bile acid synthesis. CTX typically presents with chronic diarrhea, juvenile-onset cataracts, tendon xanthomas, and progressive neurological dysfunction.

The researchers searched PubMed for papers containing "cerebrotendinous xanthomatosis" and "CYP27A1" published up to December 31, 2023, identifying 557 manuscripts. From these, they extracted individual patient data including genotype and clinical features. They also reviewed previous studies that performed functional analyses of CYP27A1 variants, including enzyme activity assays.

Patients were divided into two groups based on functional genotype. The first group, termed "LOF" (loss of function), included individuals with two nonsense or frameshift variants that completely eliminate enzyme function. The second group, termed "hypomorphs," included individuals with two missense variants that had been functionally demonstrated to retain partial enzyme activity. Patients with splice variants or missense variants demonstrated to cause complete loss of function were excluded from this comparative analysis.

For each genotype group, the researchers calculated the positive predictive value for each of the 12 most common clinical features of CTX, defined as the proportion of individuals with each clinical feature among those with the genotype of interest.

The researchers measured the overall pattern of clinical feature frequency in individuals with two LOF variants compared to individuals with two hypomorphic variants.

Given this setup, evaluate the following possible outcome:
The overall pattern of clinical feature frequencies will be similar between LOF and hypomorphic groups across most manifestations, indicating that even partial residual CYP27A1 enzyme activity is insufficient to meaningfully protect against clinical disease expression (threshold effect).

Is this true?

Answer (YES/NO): NO